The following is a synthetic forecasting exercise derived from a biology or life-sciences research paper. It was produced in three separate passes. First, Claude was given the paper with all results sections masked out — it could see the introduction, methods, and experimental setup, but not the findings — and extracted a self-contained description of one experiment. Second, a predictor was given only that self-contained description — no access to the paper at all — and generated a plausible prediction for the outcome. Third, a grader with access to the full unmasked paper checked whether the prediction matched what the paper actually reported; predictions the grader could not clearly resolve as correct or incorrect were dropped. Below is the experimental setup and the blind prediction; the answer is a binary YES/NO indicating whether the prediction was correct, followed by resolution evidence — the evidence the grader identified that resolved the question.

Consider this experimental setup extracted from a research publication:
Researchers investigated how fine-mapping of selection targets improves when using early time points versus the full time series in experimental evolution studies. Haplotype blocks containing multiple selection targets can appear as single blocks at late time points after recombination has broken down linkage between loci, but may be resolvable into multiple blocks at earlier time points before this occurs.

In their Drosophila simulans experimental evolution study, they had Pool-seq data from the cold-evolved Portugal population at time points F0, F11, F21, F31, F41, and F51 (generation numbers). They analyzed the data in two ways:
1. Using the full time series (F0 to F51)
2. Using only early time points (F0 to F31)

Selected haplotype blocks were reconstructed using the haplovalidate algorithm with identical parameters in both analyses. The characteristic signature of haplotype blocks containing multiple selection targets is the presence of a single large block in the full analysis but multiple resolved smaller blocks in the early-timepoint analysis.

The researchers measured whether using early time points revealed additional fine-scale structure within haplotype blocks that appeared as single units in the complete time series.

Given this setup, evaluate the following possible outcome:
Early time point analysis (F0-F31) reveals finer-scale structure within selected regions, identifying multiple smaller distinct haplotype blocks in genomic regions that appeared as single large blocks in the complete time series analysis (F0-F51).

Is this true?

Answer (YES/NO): YES